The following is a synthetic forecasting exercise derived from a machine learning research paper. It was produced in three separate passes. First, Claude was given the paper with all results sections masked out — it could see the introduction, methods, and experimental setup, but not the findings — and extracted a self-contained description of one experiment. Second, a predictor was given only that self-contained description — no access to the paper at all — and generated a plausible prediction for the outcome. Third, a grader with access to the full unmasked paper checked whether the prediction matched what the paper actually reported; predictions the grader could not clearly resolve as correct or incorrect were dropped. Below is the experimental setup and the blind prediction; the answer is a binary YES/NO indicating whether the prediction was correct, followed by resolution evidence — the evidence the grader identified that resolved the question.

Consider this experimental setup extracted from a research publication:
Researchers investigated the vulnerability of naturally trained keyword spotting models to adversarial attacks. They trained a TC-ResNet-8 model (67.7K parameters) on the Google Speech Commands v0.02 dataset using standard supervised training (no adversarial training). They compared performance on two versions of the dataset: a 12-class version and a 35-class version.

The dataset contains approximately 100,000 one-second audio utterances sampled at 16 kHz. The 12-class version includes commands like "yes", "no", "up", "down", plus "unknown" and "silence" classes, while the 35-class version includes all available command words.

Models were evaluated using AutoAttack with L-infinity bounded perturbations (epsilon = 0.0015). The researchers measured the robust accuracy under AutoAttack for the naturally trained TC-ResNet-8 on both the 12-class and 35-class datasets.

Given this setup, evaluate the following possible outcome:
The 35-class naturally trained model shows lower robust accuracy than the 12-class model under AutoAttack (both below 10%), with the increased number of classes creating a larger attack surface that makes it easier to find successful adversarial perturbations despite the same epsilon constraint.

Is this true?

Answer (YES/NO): YES